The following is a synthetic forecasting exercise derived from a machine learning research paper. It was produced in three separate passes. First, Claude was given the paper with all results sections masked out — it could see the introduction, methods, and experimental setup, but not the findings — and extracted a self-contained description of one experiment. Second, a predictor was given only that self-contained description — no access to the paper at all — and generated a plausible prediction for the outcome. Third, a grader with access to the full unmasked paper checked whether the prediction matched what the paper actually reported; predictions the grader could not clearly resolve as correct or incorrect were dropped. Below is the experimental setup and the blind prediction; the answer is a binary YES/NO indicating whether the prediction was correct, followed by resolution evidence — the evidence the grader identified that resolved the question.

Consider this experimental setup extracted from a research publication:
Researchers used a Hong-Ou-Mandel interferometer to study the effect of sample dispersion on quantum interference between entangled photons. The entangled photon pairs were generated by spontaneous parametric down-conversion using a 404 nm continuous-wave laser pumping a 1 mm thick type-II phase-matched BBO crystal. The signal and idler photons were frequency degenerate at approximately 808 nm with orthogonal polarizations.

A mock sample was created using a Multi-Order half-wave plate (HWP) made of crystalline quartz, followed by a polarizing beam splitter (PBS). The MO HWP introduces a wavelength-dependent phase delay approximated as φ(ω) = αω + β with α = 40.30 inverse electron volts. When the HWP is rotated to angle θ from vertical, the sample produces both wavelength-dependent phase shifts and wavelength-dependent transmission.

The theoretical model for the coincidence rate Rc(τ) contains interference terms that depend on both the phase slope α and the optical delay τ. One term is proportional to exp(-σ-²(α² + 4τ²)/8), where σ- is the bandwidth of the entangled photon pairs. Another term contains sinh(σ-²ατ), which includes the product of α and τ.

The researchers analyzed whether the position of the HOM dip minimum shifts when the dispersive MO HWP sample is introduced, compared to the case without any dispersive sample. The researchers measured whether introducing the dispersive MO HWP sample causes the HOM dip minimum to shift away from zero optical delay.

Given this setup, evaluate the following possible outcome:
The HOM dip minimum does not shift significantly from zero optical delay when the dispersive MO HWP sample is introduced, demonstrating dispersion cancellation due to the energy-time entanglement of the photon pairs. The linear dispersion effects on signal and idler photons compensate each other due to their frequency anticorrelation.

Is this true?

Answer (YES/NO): NO